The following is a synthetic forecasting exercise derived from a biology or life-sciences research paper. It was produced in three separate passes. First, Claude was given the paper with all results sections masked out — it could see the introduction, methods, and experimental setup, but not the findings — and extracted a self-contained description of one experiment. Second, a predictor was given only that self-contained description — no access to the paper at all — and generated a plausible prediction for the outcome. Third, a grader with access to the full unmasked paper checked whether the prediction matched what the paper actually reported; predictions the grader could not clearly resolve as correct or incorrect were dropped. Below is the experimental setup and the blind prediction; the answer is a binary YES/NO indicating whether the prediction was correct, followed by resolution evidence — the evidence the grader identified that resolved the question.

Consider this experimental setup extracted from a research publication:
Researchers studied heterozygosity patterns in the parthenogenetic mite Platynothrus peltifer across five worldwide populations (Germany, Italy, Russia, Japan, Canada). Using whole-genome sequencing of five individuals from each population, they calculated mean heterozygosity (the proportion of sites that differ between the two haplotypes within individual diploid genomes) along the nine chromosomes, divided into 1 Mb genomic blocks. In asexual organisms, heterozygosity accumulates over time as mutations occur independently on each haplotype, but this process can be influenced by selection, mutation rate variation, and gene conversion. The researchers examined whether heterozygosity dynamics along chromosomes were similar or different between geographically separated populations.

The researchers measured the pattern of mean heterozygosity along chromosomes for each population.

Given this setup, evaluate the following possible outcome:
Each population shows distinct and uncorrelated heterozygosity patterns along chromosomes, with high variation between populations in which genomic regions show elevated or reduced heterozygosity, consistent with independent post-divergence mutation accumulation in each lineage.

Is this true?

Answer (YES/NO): NO